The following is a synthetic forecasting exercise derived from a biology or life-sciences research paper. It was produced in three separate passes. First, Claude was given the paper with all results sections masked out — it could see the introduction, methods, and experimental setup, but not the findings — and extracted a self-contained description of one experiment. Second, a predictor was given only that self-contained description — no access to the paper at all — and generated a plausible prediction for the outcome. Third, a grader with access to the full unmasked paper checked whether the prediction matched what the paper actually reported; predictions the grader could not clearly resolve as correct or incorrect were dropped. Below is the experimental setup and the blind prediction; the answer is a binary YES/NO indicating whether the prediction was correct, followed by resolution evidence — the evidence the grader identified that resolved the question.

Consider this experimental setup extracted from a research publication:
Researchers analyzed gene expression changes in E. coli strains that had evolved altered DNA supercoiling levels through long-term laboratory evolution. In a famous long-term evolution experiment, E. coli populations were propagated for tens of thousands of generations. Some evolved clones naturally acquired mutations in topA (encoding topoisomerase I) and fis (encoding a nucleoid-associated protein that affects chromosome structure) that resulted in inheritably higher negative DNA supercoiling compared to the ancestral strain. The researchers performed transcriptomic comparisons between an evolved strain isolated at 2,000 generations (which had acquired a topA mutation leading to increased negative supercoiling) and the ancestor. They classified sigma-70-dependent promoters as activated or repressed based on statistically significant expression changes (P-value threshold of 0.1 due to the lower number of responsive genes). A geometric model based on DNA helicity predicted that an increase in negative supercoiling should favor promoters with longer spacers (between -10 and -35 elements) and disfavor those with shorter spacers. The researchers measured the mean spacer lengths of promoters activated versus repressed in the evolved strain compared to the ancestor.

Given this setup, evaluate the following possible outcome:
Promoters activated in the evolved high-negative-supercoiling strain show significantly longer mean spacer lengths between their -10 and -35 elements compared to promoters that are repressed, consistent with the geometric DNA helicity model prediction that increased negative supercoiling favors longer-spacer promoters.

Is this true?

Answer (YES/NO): YES